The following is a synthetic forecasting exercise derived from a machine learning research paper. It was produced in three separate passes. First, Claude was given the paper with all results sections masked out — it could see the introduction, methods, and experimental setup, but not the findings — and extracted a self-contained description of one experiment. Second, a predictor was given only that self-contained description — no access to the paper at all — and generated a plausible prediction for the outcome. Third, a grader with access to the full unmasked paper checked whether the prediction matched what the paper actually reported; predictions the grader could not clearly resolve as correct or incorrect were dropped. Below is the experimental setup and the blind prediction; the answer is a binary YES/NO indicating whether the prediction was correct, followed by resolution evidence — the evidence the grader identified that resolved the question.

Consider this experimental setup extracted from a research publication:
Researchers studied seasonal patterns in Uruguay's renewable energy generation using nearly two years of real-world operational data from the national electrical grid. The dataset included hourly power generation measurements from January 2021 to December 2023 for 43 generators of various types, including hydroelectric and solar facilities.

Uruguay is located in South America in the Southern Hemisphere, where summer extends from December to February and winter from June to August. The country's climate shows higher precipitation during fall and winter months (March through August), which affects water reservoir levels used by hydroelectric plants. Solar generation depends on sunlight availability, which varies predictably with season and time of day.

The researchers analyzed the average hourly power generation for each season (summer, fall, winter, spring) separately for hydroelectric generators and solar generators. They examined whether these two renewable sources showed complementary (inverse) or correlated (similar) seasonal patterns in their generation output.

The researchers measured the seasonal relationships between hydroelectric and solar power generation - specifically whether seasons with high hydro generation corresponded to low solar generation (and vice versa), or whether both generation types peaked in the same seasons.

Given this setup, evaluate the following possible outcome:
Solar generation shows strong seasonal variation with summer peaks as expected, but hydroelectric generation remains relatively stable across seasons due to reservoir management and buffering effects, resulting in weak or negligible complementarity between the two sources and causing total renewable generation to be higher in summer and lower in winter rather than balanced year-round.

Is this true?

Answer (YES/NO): NO